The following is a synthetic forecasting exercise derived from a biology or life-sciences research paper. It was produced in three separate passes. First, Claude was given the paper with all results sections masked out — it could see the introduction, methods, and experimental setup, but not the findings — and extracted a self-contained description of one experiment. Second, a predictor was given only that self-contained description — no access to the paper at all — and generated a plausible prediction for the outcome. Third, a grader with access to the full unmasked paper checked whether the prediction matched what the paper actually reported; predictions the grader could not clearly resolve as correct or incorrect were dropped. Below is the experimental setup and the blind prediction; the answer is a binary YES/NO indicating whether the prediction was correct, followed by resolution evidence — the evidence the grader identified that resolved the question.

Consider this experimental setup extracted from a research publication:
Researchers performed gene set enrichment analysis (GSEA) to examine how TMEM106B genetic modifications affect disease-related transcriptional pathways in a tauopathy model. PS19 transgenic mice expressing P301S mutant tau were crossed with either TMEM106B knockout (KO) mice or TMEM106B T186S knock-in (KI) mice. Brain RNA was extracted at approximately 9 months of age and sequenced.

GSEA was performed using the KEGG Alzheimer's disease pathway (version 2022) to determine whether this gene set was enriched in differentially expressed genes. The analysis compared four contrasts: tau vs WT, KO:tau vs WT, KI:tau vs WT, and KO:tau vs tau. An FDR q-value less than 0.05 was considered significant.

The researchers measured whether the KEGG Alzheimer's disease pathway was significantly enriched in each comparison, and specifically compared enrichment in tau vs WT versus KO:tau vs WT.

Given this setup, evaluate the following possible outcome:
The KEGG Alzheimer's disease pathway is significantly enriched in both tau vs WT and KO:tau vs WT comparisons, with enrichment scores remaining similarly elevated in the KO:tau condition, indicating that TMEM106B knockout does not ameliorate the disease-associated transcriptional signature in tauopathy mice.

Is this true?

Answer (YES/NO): NO